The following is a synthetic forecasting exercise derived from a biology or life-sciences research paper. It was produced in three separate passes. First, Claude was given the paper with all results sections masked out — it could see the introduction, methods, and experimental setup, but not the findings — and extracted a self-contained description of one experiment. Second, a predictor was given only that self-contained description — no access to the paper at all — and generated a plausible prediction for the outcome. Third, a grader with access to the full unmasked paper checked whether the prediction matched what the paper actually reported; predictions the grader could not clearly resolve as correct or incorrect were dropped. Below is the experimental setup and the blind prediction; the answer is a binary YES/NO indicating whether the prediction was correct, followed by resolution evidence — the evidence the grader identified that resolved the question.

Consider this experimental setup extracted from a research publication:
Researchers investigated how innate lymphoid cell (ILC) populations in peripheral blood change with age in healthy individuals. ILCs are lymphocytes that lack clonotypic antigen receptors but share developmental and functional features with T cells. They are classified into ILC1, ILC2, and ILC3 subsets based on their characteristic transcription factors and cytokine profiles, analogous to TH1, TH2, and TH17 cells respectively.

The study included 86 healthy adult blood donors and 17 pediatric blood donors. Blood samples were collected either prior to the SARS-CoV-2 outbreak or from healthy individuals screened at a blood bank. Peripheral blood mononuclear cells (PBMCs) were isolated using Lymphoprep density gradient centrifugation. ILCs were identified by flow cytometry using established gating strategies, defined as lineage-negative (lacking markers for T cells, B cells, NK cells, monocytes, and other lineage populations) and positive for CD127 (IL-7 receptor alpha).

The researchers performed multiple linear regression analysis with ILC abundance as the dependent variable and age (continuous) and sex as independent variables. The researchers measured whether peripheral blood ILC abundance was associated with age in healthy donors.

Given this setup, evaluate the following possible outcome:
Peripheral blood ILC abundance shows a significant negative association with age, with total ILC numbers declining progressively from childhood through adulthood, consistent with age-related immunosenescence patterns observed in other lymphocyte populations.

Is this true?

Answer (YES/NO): NO